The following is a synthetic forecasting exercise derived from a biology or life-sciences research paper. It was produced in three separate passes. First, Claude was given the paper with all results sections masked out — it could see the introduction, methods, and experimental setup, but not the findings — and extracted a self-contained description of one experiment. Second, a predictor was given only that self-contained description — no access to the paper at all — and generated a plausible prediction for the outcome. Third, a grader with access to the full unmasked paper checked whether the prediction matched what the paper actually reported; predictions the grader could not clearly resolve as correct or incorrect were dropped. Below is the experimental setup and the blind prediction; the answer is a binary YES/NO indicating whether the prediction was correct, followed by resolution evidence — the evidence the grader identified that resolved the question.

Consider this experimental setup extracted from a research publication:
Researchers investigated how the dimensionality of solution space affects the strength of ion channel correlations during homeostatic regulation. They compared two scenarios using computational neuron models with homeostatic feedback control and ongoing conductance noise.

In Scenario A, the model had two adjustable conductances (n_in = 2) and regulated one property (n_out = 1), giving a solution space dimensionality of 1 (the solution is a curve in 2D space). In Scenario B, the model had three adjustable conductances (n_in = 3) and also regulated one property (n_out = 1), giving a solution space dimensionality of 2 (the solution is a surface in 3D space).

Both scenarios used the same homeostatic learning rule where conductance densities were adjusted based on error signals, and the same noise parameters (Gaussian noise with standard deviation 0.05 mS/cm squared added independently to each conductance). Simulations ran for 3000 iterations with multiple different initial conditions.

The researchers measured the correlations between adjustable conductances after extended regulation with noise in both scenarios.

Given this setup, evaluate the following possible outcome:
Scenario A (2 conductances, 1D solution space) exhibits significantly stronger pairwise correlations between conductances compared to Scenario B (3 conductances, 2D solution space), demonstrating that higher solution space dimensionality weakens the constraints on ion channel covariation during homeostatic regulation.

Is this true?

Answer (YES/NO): YES